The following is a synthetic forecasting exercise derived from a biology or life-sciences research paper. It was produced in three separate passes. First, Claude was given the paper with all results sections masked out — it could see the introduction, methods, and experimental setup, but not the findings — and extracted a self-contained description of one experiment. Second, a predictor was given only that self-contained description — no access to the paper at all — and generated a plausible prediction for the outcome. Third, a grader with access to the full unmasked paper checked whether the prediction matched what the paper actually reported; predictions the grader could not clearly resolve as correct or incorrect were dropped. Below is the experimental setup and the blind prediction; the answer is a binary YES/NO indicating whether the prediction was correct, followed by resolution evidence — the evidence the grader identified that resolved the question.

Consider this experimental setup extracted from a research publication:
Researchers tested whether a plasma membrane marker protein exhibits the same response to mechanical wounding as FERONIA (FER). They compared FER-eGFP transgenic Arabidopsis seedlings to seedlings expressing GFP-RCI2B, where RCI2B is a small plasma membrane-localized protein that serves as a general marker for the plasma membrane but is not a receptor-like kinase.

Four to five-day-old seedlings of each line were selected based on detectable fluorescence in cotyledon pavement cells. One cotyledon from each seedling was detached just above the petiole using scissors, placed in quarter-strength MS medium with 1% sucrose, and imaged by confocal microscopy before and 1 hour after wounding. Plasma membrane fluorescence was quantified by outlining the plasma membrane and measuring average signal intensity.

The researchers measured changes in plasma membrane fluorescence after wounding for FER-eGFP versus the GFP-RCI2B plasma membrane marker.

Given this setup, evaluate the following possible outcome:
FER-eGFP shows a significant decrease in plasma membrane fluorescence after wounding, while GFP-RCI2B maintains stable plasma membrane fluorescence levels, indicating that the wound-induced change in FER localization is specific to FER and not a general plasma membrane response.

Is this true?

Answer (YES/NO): YES